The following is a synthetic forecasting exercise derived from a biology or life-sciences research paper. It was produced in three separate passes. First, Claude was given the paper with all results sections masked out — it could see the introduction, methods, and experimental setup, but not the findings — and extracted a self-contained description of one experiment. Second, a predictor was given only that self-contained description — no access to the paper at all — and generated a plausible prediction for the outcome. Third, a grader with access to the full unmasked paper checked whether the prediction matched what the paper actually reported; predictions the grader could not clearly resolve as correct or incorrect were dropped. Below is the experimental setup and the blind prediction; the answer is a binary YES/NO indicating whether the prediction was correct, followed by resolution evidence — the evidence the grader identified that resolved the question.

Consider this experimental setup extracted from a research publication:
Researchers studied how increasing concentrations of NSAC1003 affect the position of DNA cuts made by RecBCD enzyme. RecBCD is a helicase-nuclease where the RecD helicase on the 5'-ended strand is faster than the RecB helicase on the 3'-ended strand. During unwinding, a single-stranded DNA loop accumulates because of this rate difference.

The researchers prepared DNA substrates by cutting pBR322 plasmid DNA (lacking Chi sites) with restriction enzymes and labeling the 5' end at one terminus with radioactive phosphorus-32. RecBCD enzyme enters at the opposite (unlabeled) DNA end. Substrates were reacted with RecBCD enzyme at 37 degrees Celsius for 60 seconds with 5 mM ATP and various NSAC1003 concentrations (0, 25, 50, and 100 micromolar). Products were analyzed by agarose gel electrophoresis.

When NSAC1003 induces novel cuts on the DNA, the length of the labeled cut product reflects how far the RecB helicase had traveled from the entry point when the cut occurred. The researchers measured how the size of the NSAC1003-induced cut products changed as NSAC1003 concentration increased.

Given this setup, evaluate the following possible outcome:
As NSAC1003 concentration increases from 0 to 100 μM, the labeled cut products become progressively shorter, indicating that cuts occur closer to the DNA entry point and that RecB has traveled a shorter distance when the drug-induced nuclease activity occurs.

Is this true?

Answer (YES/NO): NO